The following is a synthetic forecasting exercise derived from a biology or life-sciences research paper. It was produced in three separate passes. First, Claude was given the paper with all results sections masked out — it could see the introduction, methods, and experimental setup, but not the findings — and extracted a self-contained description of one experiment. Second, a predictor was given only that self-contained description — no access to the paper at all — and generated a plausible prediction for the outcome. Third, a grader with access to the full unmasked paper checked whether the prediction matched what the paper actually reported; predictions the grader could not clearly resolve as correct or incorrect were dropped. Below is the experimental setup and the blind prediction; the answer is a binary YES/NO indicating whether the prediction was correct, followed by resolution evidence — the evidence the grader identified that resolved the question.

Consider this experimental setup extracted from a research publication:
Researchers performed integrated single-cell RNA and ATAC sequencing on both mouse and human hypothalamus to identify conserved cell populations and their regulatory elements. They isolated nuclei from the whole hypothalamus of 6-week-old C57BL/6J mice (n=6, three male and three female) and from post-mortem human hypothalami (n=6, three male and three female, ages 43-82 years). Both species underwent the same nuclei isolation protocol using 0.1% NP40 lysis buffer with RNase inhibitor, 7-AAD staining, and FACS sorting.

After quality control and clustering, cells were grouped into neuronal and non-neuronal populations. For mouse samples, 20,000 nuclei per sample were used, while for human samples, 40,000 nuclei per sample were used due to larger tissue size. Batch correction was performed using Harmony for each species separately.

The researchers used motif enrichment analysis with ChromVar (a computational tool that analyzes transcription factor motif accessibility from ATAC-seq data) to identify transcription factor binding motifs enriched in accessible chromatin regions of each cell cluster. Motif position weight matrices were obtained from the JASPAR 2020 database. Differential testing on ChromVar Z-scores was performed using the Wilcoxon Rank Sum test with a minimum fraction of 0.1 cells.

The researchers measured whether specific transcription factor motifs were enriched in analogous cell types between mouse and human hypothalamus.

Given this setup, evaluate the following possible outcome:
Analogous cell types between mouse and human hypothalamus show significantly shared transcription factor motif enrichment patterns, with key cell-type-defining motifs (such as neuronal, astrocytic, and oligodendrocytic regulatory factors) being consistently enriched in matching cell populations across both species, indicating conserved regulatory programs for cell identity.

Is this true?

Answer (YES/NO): YES